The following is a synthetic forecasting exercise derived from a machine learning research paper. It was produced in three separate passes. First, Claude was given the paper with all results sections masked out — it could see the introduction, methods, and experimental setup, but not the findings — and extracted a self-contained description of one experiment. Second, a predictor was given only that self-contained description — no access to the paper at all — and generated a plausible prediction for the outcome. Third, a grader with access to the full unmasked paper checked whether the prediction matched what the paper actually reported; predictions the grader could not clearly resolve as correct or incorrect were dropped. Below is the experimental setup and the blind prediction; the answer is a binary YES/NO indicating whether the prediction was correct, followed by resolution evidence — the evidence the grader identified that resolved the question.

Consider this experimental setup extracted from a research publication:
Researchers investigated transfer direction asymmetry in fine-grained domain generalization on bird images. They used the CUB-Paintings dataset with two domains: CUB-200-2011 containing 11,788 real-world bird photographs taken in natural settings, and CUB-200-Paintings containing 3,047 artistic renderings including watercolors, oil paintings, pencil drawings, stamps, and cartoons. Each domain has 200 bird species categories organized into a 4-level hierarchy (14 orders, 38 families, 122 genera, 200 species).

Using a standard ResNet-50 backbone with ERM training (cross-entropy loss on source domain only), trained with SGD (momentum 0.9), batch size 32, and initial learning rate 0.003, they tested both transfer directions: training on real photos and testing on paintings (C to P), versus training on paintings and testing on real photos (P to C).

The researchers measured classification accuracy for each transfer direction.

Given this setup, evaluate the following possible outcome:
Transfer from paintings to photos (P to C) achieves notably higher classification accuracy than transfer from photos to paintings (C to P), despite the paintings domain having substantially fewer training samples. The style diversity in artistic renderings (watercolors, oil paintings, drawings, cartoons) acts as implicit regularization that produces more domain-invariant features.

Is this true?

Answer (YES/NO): NO